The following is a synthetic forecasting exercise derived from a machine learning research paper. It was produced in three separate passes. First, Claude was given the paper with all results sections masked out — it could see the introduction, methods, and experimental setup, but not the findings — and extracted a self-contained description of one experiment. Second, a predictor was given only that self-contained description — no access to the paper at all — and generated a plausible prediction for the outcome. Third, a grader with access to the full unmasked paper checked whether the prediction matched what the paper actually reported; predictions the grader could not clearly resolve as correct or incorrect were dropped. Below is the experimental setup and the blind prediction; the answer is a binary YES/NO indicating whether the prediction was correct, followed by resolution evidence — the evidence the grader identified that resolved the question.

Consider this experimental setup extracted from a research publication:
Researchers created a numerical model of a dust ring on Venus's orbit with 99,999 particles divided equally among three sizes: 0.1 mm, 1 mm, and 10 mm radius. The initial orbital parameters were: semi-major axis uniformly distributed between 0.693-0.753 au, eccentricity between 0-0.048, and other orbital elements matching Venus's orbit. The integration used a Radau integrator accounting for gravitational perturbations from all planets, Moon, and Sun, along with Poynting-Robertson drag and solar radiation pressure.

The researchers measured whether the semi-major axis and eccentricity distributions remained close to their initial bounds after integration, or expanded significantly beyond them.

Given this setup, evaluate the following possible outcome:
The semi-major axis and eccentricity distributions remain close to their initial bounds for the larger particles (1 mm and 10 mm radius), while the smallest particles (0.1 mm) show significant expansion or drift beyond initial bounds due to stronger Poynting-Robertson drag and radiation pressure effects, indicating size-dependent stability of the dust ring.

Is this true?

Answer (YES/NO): YES